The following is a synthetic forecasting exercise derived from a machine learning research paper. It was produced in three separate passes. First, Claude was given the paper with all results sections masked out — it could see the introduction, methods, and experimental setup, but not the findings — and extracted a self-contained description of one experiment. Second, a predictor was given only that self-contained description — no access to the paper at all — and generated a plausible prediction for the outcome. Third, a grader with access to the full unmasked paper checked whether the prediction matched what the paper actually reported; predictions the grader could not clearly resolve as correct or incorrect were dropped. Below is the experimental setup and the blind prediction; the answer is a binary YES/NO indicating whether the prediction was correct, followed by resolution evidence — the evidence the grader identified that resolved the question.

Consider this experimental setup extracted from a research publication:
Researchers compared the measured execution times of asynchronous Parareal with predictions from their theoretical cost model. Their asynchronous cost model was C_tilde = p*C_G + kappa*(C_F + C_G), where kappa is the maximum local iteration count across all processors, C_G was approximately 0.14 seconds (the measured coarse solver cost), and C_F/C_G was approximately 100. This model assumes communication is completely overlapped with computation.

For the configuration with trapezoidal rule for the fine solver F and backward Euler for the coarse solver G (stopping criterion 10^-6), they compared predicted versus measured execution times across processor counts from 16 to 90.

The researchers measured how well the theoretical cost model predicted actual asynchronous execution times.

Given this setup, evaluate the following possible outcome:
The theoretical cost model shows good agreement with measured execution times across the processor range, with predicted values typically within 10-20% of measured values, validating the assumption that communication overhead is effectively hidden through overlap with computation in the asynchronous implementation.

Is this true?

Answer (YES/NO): NO